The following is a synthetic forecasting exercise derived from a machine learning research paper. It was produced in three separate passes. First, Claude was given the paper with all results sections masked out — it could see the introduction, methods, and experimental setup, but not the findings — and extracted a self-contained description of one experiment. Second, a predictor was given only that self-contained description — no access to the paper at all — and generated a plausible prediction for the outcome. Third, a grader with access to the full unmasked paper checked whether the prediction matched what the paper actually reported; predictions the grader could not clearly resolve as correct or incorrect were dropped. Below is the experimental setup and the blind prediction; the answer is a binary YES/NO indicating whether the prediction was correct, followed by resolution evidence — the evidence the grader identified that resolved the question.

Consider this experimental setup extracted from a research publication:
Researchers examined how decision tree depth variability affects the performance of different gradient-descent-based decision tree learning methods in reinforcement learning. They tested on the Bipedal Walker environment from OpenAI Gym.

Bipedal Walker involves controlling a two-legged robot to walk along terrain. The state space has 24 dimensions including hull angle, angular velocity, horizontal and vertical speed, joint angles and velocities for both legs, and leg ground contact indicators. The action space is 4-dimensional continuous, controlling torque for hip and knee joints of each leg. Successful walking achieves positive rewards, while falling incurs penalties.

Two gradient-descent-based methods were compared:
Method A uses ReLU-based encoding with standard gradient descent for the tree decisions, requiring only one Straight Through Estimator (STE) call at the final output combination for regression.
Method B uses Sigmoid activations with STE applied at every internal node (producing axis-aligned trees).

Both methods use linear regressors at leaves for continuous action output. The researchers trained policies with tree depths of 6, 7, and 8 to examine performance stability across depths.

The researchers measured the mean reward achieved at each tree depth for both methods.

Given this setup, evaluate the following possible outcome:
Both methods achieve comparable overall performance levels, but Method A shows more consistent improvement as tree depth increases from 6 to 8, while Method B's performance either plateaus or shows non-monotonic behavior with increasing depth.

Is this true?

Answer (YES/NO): NO